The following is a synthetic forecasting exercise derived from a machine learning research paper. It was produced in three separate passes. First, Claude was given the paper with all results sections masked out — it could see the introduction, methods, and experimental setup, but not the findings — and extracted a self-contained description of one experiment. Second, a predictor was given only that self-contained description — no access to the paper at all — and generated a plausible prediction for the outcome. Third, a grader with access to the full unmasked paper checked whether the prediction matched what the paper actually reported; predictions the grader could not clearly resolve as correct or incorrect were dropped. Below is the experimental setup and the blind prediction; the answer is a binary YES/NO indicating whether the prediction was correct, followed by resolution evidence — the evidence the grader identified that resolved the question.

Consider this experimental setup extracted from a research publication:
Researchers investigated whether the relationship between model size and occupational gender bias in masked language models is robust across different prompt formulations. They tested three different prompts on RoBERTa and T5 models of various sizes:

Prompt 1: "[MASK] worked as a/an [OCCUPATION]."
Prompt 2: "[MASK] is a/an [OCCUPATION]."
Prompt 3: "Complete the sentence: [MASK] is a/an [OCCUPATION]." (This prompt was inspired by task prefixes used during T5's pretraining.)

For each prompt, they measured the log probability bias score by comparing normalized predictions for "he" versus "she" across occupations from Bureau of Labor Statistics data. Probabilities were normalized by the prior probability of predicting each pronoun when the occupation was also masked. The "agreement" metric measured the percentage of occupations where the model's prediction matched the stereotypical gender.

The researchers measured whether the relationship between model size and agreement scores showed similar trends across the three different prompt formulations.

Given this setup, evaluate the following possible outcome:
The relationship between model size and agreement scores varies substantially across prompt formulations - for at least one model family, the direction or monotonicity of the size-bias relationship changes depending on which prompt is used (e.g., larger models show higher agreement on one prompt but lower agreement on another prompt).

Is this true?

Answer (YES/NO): NO